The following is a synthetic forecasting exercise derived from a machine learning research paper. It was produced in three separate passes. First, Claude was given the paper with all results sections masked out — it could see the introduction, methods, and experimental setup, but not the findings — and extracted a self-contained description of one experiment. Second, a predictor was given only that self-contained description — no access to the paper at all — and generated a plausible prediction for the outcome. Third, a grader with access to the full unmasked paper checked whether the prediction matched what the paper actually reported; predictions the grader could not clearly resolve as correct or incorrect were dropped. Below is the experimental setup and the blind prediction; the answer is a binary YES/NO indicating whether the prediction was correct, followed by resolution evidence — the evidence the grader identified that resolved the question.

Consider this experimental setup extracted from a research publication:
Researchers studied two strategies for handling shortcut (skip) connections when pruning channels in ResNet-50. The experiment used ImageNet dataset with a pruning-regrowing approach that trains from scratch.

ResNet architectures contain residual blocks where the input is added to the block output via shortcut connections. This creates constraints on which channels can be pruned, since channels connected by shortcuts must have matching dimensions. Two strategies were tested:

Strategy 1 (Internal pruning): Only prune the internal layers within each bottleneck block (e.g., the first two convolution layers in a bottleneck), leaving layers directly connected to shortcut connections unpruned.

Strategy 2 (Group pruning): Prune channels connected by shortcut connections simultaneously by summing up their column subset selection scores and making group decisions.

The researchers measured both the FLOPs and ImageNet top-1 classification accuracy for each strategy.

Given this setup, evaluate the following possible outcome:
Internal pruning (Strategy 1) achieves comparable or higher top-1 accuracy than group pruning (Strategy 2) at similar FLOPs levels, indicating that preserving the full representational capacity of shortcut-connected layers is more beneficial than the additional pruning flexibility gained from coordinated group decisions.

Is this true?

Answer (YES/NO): YES